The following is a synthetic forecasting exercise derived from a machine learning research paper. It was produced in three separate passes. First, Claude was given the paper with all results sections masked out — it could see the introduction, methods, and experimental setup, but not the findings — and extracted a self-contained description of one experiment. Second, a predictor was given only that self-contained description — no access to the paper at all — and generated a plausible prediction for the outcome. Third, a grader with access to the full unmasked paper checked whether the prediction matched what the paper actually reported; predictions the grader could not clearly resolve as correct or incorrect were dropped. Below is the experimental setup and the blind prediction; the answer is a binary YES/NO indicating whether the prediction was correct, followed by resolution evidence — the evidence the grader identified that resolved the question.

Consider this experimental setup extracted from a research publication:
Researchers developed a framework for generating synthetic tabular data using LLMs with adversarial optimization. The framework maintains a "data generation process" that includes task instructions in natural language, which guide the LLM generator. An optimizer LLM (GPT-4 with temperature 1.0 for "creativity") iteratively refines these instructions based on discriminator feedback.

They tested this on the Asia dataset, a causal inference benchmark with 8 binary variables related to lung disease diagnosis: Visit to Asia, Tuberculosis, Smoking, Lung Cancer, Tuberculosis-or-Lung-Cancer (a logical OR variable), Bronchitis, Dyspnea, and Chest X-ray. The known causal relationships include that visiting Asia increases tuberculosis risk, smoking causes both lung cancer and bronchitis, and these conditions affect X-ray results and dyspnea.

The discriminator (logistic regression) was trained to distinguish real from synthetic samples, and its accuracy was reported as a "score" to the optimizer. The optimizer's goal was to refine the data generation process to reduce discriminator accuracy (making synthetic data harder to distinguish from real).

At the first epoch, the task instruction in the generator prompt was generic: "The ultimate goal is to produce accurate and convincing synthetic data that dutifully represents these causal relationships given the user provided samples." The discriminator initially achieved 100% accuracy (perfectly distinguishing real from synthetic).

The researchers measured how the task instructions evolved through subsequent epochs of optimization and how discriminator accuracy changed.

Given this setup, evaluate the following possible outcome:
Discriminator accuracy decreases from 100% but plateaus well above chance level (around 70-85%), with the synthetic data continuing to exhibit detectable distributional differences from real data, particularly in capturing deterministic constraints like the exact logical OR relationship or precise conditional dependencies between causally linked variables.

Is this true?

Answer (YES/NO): NO